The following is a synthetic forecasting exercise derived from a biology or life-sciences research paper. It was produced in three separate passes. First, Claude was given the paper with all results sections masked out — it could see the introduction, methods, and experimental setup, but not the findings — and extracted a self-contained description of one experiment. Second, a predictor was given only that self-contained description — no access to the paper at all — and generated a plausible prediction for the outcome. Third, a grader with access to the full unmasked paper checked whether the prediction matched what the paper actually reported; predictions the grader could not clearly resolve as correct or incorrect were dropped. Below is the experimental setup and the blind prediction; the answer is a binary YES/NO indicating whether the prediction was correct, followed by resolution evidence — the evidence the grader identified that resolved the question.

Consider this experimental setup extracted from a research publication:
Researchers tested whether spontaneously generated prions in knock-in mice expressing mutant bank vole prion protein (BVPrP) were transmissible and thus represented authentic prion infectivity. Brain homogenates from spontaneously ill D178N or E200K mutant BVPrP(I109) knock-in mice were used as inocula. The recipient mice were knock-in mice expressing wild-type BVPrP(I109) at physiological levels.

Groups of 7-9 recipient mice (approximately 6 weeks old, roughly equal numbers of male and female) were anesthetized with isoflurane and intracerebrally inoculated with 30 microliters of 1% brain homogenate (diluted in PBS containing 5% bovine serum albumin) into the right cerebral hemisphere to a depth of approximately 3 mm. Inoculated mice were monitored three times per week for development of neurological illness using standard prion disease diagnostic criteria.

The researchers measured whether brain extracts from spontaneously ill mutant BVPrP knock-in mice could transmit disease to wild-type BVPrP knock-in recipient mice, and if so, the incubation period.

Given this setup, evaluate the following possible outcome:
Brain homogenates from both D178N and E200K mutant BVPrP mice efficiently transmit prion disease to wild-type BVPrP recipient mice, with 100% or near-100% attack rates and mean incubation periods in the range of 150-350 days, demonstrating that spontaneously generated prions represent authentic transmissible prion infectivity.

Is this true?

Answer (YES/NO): NO